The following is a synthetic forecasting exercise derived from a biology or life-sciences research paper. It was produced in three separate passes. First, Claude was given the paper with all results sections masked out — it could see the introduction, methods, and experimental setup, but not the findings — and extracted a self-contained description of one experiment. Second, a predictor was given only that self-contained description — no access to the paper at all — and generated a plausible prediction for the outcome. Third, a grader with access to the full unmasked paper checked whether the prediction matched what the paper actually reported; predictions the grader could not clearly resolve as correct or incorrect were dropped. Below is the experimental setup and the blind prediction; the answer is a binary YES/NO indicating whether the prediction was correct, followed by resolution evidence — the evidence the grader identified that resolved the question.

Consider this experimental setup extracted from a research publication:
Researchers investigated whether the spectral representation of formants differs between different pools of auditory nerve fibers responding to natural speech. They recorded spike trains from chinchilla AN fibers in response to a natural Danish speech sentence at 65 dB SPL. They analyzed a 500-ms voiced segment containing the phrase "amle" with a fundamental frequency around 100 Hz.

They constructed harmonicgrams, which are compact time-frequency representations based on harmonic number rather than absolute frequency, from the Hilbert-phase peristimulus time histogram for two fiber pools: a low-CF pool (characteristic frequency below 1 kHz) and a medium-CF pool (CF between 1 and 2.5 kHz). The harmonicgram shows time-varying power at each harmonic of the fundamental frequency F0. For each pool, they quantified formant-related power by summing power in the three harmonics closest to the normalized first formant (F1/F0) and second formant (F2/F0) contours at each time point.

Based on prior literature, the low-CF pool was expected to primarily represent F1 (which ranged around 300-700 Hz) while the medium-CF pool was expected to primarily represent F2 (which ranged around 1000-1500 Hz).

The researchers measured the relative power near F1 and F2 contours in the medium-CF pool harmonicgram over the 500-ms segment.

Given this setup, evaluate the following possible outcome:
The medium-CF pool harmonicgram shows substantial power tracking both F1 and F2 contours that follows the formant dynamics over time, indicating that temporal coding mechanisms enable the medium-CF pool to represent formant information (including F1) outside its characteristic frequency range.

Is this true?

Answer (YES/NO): YES